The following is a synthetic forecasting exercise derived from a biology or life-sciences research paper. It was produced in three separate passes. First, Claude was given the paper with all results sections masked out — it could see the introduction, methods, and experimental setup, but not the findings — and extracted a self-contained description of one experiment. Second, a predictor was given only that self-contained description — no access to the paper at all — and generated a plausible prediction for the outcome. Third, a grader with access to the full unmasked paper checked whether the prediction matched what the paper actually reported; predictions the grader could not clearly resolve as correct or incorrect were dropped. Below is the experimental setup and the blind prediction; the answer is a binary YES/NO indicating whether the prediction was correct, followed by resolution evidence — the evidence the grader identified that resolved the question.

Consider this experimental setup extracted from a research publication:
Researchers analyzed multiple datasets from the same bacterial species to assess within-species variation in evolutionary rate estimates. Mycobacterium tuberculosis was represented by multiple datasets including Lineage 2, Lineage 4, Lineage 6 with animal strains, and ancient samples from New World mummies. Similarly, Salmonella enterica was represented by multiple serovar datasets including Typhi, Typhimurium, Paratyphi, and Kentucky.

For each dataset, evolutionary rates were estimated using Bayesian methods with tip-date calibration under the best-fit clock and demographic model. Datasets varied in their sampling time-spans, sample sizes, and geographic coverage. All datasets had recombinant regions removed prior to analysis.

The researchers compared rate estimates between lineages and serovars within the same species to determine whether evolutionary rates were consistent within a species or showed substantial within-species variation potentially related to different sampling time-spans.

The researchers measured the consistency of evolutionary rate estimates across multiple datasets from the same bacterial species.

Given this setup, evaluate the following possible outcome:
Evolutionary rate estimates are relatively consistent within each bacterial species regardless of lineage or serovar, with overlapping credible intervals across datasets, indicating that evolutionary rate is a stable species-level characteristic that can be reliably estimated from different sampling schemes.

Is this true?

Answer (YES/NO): NO